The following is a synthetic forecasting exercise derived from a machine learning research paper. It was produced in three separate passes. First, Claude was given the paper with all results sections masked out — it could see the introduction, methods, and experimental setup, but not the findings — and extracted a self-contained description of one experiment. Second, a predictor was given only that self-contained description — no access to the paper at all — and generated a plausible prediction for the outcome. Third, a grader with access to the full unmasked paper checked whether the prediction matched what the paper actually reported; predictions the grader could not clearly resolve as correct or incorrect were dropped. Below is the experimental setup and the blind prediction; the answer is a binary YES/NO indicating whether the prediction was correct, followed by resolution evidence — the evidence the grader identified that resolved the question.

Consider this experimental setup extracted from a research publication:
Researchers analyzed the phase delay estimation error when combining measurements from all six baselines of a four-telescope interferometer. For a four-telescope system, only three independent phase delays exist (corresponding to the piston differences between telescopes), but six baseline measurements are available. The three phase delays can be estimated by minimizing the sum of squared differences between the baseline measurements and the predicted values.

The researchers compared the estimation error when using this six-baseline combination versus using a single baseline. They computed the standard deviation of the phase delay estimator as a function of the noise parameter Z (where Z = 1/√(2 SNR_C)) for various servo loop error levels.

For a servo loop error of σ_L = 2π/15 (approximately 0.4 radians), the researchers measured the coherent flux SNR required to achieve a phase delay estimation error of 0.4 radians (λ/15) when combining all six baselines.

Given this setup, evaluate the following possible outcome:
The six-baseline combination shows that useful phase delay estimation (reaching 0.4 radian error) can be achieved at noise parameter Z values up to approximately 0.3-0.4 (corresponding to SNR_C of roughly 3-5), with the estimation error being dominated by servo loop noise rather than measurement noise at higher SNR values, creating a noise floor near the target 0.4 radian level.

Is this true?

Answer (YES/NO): NO